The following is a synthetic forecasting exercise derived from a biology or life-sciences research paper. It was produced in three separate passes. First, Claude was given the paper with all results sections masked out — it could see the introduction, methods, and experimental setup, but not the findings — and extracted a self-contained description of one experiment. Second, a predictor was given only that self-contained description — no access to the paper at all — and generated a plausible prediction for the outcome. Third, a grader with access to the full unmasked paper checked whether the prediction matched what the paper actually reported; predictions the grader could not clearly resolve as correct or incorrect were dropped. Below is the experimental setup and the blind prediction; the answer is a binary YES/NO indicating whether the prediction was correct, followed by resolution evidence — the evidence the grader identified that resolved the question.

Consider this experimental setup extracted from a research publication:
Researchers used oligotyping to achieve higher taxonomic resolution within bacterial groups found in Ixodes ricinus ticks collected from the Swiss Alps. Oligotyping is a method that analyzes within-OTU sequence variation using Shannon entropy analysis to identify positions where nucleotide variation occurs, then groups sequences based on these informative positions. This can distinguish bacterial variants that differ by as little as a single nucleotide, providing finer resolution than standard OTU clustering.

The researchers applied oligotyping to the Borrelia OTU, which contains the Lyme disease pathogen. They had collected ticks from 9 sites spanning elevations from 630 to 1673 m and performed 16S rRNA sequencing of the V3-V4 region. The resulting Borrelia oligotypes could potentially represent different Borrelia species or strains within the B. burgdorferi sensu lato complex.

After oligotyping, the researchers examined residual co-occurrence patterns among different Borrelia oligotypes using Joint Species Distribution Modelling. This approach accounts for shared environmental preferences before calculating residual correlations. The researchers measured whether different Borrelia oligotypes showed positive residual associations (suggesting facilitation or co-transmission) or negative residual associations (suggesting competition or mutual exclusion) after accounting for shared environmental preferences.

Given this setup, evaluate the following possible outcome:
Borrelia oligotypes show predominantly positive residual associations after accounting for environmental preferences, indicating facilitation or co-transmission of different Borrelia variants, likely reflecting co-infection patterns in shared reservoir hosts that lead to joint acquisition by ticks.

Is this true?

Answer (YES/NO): NO